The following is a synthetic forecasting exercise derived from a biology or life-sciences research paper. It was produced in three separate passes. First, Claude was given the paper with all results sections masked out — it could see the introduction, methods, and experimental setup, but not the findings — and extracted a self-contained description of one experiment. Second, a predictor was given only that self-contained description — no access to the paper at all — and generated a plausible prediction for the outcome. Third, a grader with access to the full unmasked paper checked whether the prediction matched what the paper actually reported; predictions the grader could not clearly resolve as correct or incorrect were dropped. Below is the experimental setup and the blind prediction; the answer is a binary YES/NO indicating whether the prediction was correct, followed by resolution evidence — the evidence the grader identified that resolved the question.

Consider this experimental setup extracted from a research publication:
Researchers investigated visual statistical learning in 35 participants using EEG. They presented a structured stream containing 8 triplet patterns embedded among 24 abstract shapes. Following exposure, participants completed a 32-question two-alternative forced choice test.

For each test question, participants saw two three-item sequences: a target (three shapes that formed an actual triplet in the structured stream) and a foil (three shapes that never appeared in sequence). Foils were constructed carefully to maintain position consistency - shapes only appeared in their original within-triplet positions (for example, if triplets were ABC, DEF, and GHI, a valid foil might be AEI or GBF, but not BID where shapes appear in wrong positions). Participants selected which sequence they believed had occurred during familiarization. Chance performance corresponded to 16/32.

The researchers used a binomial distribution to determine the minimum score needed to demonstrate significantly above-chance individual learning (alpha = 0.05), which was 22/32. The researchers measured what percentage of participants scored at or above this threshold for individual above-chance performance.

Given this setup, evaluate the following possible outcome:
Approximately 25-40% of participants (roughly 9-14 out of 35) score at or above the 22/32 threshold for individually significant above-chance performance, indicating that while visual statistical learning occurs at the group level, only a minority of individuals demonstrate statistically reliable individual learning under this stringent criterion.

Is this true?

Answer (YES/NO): NO